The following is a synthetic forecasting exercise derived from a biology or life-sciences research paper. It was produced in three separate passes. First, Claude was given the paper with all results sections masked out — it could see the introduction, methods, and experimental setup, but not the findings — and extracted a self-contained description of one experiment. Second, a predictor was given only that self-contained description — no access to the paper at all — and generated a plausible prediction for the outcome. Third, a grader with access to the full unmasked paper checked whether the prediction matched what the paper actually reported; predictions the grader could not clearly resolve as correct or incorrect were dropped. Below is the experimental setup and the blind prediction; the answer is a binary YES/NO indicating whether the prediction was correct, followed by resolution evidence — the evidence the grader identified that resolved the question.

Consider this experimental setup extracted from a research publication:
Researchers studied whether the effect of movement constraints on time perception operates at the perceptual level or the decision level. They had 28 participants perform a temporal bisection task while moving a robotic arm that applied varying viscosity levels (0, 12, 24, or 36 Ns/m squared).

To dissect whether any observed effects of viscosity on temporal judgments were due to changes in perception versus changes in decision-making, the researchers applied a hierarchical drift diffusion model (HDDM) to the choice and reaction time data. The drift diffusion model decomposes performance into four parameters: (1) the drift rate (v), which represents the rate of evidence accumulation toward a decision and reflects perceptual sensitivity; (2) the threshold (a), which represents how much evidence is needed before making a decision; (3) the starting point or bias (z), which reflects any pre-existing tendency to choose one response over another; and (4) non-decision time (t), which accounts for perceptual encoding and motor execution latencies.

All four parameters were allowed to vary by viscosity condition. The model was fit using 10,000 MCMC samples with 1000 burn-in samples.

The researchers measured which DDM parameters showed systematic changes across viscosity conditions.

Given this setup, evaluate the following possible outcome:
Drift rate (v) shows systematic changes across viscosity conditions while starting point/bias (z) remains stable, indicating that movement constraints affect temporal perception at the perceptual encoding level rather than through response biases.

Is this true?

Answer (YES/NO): NO